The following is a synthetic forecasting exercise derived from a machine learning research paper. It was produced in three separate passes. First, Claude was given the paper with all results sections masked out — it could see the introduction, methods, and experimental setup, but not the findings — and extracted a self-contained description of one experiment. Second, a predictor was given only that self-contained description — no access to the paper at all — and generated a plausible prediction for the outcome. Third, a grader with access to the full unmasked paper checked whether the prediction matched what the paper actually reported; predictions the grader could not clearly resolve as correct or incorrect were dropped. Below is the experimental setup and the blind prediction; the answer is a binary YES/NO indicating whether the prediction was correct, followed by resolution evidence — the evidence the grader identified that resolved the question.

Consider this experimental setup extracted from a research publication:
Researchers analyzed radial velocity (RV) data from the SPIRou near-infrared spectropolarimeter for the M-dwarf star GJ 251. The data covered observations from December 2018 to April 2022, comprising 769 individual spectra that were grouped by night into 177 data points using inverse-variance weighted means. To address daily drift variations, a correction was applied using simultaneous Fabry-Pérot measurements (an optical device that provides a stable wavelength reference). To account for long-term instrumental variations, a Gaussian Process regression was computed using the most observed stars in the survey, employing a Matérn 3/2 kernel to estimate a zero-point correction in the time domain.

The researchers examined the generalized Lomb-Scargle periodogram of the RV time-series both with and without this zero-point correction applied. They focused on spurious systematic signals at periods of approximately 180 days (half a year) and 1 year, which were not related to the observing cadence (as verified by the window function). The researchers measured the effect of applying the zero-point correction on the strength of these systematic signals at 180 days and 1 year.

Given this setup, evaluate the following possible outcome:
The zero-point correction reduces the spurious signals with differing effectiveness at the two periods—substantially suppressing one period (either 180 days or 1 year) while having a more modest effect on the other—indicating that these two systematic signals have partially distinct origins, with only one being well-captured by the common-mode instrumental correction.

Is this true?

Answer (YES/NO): NO